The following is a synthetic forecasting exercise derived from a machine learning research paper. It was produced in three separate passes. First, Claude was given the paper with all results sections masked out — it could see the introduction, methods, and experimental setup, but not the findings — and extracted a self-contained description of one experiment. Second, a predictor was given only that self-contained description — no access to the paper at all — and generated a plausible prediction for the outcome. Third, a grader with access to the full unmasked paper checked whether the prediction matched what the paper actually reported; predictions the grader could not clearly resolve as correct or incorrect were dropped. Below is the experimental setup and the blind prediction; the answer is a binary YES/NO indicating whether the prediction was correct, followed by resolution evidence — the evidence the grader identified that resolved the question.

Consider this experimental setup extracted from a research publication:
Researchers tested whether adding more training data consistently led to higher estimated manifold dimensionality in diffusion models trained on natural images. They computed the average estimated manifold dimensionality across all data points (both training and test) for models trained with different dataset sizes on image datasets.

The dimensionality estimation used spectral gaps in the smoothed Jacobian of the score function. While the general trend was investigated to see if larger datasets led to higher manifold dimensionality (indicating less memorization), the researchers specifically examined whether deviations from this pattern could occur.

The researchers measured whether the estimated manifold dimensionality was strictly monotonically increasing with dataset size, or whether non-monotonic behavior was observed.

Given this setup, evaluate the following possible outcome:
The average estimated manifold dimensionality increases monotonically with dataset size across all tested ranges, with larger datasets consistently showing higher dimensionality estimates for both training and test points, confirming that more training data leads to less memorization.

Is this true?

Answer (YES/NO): NO